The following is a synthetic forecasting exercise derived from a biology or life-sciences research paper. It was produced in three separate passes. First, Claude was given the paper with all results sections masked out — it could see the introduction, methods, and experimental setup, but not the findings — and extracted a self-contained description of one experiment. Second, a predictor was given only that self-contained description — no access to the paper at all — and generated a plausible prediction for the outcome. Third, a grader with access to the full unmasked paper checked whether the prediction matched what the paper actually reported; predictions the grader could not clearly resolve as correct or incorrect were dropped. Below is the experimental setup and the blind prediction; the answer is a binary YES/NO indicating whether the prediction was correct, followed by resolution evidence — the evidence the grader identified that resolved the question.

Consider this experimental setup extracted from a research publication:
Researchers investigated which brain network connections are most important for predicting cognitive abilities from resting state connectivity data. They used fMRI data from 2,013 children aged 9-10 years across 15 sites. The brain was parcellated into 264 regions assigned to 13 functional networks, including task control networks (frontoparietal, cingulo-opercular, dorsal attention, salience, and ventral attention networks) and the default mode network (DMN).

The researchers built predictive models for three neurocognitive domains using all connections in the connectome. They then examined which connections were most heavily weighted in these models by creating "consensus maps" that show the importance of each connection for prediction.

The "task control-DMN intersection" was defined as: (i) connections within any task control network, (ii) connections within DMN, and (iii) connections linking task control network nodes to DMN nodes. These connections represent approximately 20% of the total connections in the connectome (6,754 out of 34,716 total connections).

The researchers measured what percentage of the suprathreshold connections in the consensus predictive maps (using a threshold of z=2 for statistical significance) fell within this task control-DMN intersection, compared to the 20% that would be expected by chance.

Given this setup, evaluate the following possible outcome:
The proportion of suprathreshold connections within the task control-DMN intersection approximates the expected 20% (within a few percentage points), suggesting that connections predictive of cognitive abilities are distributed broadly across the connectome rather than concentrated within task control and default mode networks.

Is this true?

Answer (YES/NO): NO